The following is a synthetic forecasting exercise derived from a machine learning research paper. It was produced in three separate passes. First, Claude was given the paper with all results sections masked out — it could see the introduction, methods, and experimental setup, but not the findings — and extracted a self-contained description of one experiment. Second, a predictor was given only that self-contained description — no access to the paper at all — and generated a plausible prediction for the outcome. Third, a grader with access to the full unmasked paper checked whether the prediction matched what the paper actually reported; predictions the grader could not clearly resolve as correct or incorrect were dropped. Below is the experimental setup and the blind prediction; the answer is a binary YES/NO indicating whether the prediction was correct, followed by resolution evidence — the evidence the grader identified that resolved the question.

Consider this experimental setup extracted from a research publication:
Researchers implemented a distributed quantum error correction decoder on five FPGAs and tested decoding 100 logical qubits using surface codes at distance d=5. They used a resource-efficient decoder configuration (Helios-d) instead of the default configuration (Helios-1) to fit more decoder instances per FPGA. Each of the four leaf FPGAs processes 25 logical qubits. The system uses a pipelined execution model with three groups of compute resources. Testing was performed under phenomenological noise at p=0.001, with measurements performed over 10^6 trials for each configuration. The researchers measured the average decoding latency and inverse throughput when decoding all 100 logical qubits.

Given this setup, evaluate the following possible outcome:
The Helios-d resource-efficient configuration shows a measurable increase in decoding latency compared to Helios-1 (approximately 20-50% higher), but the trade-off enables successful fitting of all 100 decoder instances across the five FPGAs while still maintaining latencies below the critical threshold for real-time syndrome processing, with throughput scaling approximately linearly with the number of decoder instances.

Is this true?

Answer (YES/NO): NO